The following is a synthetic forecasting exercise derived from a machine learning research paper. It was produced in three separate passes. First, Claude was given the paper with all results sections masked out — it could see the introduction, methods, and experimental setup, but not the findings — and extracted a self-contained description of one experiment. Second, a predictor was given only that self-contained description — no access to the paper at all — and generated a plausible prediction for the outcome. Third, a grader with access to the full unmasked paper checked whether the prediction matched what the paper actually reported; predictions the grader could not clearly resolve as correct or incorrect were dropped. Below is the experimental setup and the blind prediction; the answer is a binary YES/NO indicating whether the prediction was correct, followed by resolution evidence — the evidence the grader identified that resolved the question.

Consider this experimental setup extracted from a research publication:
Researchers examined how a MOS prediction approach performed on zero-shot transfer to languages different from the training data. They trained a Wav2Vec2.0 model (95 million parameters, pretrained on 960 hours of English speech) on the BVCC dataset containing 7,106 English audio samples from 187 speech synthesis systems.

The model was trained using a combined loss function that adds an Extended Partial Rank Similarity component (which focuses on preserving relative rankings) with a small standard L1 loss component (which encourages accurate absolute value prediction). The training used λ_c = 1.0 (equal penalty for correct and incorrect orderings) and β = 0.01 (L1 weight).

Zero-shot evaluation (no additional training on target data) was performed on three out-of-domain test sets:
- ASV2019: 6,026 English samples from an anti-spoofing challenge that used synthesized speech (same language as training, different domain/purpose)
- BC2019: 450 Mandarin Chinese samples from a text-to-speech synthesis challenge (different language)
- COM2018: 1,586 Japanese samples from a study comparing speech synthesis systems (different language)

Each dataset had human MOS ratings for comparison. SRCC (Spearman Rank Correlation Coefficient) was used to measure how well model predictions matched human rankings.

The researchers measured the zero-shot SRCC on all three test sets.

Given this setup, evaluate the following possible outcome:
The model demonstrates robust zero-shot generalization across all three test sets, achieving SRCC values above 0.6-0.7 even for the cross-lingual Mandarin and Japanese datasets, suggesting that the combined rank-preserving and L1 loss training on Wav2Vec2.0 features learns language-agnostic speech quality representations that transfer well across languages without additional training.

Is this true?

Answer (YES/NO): NO